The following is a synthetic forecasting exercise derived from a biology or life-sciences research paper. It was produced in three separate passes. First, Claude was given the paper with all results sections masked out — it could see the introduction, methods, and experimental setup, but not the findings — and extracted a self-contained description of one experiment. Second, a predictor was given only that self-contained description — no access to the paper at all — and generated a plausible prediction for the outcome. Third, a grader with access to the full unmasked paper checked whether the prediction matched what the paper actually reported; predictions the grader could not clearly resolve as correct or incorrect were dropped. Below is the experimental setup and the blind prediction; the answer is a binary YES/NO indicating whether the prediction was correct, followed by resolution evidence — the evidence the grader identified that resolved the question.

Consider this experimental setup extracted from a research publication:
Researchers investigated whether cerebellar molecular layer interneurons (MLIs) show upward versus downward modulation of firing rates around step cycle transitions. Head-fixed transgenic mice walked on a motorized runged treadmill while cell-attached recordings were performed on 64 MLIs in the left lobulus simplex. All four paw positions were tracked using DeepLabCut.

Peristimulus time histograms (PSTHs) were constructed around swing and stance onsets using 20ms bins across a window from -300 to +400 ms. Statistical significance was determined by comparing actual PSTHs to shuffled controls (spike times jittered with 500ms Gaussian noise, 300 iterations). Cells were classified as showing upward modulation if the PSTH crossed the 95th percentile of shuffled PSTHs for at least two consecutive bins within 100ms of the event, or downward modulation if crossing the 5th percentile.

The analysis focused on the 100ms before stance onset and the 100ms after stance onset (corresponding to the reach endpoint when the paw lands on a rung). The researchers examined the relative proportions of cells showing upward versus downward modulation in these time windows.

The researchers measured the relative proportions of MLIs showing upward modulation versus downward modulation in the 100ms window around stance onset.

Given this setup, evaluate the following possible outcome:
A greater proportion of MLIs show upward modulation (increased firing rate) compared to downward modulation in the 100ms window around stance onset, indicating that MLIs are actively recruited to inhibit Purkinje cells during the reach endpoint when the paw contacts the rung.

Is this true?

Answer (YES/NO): YES